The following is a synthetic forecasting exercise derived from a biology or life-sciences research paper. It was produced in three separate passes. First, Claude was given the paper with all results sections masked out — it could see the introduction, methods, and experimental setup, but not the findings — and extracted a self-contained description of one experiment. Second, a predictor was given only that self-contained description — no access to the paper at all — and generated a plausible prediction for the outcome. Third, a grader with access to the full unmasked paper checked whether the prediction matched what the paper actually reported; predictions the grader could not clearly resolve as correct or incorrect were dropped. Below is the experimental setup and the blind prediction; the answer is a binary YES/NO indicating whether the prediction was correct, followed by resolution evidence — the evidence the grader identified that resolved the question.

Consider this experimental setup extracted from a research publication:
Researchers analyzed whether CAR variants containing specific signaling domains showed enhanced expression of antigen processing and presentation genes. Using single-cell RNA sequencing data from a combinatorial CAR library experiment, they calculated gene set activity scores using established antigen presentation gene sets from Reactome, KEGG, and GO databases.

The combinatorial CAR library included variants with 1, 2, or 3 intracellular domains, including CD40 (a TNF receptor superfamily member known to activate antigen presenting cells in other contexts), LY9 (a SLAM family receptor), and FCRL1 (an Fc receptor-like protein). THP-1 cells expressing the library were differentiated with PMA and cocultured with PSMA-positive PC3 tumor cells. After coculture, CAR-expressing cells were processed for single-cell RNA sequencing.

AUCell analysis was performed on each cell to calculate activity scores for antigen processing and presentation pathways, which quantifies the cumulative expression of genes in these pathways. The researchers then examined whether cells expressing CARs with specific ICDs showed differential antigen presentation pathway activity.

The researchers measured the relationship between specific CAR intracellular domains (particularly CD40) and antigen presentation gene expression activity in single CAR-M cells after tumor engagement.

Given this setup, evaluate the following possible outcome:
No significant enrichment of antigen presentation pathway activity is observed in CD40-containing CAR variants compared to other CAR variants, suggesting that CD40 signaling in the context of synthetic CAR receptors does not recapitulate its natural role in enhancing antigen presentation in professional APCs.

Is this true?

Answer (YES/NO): NO